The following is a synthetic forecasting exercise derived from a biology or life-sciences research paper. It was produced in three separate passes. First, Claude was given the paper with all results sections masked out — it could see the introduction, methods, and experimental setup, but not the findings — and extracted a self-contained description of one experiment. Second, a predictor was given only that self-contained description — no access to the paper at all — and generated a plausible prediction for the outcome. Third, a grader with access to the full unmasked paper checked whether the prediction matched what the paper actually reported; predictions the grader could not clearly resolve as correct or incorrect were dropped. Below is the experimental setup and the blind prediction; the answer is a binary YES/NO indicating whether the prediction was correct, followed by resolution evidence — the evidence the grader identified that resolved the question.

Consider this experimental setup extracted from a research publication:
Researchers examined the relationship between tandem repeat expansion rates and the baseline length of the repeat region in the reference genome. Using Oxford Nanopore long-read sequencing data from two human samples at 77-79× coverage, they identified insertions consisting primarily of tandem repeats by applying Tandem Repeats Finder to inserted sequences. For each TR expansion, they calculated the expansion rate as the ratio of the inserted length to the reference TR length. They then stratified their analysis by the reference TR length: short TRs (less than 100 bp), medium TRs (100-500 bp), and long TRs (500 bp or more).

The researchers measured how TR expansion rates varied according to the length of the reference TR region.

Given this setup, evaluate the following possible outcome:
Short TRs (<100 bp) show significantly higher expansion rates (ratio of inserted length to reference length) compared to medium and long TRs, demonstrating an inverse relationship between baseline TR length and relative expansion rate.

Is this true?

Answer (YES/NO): YES